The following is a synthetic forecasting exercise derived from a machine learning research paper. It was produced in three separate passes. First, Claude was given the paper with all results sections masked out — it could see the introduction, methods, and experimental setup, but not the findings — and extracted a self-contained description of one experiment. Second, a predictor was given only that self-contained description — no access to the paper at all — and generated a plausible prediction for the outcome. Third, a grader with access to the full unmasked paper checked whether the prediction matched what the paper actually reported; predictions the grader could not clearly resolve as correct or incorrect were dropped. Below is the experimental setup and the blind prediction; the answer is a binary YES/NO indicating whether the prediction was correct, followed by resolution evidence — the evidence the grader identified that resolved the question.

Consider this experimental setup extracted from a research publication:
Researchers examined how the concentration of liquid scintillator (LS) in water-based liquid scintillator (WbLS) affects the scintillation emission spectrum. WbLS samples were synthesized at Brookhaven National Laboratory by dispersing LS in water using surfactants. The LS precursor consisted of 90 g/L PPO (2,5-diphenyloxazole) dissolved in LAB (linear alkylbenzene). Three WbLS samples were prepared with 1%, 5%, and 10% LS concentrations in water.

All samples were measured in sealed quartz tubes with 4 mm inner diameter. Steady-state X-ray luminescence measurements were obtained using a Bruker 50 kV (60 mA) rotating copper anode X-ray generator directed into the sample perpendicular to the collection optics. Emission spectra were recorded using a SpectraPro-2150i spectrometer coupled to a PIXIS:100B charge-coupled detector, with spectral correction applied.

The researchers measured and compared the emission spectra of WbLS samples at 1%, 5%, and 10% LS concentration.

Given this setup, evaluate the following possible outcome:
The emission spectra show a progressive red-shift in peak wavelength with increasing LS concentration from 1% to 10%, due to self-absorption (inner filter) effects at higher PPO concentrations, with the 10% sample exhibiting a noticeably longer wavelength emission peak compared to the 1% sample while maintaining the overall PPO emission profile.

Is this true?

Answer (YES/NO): NO